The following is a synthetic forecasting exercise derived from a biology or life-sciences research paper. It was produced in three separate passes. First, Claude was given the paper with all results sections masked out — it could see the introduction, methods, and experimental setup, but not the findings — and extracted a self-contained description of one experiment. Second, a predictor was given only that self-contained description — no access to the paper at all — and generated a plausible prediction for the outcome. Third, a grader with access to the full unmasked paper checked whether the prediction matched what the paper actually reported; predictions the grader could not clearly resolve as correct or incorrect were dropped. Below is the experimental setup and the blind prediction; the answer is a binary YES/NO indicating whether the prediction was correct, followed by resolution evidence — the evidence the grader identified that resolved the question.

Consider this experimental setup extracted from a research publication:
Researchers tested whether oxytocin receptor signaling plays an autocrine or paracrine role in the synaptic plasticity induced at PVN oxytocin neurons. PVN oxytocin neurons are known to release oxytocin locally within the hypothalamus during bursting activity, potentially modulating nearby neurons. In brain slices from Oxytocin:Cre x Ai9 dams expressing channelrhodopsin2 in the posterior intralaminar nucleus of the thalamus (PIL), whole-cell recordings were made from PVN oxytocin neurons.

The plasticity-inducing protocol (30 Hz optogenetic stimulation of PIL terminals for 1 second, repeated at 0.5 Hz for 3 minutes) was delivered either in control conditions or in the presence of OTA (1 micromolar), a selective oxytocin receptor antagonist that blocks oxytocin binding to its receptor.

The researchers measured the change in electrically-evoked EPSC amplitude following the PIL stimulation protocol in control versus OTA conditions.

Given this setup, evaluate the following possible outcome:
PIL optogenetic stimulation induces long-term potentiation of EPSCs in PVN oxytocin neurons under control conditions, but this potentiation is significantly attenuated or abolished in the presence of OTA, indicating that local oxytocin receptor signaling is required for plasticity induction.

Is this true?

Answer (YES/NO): NO